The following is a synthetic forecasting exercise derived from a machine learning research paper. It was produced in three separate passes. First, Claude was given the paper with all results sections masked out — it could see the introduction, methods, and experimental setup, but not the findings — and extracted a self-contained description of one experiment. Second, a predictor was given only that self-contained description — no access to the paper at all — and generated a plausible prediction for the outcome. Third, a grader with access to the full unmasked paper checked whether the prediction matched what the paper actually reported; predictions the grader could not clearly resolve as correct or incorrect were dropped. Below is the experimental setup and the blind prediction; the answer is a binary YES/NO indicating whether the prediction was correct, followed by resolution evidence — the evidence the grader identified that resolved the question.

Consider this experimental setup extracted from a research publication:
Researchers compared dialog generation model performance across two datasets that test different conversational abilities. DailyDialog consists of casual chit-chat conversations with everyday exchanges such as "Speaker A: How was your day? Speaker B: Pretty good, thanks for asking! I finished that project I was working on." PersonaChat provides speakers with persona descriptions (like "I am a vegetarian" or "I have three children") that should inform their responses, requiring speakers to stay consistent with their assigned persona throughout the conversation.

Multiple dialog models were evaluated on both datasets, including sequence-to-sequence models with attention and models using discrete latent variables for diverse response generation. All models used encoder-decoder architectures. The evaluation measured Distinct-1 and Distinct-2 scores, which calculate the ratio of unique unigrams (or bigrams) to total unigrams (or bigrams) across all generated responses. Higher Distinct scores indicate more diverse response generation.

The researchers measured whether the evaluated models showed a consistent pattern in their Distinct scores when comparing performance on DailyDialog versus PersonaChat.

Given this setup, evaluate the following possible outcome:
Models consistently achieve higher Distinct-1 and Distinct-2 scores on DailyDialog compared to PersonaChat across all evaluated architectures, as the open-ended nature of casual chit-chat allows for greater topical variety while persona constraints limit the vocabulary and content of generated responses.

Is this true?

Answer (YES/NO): YES